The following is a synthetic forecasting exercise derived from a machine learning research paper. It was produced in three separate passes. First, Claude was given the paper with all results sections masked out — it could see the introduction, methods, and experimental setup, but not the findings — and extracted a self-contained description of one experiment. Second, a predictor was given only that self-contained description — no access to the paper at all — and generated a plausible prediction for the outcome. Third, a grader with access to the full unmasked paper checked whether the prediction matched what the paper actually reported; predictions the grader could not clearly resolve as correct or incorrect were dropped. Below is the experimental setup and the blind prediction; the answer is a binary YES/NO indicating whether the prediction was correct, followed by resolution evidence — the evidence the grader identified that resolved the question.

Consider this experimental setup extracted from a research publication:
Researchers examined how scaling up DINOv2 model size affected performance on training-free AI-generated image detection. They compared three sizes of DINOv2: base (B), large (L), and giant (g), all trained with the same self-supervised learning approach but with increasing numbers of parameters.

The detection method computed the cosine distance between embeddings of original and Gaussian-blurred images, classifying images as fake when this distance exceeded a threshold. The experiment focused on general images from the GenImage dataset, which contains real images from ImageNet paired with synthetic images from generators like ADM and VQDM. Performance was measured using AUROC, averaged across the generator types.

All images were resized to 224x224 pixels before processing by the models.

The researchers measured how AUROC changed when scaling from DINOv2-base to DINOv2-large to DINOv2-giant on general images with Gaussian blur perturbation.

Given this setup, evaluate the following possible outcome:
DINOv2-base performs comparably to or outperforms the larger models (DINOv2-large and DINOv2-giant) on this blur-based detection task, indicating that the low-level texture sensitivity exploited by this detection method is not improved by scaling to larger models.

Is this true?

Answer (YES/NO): NO